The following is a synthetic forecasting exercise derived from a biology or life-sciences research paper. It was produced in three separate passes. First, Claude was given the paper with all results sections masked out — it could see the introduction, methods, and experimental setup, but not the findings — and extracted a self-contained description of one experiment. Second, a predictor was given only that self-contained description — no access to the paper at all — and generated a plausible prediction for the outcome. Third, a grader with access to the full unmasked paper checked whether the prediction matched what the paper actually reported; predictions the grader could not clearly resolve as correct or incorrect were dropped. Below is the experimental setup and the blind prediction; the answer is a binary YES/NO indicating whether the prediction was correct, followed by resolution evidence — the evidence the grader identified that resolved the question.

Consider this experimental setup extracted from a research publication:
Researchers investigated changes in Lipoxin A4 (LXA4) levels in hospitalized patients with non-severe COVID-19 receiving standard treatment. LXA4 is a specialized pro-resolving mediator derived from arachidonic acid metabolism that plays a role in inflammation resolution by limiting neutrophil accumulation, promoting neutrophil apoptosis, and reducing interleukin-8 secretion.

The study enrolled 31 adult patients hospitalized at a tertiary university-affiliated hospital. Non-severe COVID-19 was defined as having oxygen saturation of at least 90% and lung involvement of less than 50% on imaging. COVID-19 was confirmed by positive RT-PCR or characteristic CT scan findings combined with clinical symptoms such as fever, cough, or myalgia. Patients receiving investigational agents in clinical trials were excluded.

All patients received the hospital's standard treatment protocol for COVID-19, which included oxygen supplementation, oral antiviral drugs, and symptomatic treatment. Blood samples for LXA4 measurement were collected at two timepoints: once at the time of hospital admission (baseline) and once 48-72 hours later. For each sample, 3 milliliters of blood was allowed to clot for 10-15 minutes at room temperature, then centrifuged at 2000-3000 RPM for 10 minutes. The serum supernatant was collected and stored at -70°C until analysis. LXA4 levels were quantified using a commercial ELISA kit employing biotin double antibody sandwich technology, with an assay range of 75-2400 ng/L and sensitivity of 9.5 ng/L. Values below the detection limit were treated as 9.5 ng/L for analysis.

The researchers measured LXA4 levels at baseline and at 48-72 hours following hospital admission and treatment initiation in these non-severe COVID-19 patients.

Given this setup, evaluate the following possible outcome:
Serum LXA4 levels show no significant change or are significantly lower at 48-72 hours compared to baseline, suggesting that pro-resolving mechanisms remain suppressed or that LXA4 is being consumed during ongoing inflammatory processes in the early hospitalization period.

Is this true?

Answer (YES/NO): NO